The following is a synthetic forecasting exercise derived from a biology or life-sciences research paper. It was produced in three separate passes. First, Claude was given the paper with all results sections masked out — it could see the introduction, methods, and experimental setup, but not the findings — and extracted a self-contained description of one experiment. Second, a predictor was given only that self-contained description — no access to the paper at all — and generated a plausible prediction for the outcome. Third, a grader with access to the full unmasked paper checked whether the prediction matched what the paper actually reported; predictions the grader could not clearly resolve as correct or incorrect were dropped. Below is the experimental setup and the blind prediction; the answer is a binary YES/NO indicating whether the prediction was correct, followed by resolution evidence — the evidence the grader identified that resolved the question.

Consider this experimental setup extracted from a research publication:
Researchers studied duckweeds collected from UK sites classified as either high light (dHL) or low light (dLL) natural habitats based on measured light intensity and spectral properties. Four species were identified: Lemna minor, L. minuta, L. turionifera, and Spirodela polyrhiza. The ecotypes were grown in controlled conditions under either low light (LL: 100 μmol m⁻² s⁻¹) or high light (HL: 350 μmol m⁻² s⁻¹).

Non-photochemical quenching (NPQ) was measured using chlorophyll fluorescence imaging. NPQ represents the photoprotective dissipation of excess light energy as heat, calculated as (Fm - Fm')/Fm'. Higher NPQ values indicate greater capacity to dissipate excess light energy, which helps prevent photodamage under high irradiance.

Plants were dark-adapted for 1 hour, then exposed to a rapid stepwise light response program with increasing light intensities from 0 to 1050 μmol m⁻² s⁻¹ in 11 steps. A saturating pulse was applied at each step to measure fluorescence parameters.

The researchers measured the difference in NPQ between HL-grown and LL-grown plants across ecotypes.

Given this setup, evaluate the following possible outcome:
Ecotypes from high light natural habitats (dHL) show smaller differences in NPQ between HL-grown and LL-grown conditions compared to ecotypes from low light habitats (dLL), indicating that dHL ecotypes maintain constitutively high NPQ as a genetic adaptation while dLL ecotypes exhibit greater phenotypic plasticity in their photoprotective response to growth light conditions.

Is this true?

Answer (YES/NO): NO